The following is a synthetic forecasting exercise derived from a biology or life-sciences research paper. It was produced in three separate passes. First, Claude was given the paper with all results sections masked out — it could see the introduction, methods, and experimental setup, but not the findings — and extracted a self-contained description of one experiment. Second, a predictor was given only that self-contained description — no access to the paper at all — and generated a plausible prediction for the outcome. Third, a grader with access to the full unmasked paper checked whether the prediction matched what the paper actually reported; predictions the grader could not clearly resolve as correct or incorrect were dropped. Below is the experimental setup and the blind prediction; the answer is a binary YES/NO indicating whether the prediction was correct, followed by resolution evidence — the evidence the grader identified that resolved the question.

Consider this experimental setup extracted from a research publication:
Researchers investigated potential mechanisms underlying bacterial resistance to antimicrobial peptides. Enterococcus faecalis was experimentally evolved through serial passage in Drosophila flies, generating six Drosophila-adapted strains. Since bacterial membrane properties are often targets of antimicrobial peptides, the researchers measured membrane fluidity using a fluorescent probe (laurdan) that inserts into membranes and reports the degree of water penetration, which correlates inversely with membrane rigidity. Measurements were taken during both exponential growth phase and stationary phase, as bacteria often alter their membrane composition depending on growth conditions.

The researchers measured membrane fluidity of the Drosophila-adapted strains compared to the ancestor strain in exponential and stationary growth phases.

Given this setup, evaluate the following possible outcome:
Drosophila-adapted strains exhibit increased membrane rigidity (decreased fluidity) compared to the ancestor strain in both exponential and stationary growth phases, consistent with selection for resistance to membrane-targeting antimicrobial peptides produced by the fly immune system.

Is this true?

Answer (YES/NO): NO